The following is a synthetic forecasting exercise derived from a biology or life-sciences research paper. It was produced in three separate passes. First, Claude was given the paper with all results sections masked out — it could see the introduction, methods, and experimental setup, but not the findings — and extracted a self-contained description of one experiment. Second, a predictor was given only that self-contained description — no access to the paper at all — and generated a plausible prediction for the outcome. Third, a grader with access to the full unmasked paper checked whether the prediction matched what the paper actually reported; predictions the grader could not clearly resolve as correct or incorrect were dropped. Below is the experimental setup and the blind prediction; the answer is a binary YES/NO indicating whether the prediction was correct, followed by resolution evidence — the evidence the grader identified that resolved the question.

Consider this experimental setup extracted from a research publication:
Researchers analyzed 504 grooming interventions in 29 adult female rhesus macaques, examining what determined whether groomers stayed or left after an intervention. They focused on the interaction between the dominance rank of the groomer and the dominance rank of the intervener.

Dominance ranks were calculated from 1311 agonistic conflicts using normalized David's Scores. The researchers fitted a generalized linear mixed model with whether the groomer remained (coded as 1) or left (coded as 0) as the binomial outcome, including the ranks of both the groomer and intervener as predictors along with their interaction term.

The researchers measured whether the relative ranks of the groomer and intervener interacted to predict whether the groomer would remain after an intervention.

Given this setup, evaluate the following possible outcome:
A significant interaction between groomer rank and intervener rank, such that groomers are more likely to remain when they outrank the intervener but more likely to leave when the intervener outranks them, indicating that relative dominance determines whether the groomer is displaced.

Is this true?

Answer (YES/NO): NO